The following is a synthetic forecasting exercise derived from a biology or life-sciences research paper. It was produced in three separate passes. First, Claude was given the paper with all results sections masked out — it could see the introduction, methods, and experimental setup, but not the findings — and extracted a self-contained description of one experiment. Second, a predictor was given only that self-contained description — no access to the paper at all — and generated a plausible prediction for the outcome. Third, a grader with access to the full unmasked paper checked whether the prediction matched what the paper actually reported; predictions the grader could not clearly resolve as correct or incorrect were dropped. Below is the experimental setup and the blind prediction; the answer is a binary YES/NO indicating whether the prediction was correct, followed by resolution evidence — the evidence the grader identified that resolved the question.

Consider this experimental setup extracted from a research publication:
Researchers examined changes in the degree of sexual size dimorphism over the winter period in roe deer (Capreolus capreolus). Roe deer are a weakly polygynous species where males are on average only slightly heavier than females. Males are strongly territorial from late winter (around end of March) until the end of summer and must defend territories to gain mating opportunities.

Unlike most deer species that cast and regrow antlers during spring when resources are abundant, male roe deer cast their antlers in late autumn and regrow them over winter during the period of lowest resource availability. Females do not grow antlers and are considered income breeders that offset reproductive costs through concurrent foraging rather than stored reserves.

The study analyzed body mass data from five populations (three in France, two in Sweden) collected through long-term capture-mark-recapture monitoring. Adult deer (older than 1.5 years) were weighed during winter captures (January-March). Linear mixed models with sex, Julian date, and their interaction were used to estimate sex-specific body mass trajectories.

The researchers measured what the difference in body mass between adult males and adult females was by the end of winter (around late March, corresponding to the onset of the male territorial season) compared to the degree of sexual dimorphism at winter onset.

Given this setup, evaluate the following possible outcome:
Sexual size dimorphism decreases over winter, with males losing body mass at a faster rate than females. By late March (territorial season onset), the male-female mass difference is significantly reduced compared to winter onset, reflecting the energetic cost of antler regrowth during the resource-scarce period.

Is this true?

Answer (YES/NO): NO